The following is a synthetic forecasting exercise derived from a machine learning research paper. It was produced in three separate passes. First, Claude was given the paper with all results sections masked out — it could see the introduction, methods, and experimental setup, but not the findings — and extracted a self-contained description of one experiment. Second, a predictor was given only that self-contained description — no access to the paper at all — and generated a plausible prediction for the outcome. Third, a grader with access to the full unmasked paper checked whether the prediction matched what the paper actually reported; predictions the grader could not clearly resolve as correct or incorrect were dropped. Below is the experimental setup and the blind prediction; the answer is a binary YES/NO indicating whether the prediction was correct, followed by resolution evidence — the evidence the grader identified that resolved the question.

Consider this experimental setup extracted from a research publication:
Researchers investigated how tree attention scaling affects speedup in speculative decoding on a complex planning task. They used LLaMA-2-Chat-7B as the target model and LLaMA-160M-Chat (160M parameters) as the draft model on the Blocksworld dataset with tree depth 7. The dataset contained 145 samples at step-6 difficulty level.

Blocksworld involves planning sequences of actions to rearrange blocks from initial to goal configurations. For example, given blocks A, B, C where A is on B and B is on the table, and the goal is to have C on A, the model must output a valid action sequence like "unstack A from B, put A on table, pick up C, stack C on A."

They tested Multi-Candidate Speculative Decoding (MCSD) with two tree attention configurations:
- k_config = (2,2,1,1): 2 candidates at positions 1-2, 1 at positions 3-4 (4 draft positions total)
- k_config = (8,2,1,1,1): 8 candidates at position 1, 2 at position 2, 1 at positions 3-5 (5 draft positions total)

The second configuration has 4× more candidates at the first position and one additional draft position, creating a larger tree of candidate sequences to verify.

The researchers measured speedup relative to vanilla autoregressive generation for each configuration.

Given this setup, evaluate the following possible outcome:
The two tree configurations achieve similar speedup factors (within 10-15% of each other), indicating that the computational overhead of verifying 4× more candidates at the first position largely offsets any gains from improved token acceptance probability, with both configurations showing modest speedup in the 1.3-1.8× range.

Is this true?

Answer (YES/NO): NO